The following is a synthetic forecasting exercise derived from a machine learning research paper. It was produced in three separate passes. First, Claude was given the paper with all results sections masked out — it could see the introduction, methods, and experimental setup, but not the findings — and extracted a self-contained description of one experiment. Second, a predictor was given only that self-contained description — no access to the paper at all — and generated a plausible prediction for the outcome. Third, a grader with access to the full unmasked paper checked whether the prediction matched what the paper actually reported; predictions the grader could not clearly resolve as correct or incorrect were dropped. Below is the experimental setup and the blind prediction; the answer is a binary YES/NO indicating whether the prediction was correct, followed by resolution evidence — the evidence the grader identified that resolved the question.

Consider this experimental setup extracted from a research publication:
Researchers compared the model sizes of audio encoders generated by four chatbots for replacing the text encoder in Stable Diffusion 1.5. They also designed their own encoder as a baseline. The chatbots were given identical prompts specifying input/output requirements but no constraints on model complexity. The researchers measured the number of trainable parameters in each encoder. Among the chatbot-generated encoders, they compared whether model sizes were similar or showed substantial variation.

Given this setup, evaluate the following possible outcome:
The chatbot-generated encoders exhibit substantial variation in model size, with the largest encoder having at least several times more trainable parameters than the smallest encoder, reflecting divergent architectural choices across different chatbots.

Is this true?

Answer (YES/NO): NO